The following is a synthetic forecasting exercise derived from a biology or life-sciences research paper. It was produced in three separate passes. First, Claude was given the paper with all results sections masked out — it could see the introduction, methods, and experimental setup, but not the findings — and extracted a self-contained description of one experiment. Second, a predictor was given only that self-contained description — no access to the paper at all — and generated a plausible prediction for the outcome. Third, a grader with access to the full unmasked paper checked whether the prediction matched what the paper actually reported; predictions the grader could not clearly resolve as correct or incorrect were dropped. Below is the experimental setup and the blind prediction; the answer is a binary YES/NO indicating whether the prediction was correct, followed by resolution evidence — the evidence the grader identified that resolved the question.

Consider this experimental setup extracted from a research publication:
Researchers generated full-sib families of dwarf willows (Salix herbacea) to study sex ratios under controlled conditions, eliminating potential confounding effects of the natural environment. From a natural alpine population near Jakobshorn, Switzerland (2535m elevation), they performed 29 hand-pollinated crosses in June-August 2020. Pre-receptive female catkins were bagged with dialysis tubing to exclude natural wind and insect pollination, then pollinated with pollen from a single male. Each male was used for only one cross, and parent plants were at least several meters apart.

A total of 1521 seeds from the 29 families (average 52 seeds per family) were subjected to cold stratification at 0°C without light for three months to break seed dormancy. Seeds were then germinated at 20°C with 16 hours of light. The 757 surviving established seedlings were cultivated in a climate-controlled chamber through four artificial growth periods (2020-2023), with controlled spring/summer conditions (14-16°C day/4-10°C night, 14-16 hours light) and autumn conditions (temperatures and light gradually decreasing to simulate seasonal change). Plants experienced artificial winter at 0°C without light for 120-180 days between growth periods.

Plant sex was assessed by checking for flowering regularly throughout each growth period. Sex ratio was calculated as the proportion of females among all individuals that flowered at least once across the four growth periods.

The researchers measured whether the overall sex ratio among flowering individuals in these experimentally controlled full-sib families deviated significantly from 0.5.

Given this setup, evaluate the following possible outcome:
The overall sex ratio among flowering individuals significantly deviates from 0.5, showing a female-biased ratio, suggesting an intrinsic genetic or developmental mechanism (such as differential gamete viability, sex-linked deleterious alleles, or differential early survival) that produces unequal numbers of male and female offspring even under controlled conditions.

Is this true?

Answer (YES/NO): YES